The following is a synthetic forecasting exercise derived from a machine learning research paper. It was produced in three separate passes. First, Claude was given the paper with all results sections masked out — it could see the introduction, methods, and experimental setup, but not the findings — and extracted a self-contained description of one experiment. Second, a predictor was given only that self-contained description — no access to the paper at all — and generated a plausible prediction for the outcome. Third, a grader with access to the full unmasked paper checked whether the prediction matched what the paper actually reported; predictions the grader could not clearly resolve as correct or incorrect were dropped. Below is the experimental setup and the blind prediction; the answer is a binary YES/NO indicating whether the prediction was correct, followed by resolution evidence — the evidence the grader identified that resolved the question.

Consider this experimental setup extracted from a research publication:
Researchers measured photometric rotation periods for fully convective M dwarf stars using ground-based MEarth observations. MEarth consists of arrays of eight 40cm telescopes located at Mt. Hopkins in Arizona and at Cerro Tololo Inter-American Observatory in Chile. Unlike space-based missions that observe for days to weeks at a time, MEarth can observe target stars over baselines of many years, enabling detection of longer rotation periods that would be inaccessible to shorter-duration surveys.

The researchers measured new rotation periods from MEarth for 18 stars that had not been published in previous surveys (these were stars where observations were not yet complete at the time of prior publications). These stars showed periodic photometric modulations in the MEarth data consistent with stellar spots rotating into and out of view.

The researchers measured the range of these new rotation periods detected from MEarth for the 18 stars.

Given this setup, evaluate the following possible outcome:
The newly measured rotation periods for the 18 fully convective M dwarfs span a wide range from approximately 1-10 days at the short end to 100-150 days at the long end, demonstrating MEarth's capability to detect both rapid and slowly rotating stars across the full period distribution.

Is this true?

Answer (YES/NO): NO